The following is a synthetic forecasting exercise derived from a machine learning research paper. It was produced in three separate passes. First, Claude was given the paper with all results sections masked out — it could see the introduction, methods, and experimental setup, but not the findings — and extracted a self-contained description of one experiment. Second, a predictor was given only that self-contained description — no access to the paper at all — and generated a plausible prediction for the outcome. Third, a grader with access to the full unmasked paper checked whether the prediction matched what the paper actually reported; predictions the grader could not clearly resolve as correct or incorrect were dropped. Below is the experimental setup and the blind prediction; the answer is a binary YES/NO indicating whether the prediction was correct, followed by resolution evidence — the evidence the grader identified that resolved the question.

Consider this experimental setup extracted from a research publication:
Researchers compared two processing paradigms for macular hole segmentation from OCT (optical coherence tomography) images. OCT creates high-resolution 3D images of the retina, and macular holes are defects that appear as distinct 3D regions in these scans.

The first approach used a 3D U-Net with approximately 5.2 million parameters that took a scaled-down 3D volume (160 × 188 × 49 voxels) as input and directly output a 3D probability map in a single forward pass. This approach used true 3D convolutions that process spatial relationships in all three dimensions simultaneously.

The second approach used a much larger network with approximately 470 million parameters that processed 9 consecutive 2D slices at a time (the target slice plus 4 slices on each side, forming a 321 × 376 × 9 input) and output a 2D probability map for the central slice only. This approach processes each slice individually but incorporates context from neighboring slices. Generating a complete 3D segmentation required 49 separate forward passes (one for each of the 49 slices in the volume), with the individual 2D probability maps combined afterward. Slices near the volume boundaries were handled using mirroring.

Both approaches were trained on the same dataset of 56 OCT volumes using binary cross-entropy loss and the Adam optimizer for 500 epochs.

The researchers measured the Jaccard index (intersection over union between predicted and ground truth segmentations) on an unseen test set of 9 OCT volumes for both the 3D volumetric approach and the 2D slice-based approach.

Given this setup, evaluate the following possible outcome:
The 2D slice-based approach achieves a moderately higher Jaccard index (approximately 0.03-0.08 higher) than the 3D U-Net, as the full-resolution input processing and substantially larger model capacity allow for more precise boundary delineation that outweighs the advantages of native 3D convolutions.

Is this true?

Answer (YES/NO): NO